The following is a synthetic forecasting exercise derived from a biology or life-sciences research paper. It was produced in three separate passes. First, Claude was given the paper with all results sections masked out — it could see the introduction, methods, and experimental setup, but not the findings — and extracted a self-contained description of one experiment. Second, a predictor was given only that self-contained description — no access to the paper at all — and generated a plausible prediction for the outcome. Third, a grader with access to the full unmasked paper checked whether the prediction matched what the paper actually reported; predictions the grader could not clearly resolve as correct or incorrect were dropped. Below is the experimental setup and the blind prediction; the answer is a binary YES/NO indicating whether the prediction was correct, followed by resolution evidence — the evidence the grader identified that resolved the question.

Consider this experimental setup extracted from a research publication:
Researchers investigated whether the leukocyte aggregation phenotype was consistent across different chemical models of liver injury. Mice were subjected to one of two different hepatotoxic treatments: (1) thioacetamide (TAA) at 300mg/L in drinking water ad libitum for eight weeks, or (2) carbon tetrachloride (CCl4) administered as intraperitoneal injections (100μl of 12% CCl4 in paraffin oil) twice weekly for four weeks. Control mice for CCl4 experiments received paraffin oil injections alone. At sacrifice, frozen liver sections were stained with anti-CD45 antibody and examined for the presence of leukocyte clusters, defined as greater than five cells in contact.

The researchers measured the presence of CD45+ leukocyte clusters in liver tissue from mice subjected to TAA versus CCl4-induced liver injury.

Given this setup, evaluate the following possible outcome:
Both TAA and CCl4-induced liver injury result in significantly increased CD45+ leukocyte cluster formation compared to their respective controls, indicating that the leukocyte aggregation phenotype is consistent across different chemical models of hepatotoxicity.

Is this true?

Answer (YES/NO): YES